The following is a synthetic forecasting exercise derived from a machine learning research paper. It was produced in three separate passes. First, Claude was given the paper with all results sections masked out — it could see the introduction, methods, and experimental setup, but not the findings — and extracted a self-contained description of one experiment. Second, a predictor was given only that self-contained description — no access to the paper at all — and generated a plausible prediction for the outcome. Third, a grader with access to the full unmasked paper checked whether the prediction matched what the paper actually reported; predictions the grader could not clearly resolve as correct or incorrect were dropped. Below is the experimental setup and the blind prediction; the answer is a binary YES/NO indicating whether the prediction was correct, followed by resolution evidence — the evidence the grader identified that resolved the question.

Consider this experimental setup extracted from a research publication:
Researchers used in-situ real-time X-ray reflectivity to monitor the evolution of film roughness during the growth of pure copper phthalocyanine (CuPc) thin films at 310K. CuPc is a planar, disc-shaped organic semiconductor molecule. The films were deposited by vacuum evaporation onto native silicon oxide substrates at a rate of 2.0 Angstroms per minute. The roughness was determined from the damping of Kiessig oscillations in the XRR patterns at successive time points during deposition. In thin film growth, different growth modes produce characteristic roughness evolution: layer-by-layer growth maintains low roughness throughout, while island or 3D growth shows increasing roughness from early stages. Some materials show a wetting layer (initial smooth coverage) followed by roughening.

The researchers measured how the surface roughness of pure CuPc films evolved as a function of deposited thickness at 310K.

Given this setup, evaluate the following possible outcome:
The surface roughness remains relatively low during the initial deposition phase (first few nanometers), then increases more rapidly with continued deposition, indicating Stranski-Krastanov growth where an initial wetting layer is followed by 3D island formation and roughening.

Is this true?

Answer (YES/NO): YES